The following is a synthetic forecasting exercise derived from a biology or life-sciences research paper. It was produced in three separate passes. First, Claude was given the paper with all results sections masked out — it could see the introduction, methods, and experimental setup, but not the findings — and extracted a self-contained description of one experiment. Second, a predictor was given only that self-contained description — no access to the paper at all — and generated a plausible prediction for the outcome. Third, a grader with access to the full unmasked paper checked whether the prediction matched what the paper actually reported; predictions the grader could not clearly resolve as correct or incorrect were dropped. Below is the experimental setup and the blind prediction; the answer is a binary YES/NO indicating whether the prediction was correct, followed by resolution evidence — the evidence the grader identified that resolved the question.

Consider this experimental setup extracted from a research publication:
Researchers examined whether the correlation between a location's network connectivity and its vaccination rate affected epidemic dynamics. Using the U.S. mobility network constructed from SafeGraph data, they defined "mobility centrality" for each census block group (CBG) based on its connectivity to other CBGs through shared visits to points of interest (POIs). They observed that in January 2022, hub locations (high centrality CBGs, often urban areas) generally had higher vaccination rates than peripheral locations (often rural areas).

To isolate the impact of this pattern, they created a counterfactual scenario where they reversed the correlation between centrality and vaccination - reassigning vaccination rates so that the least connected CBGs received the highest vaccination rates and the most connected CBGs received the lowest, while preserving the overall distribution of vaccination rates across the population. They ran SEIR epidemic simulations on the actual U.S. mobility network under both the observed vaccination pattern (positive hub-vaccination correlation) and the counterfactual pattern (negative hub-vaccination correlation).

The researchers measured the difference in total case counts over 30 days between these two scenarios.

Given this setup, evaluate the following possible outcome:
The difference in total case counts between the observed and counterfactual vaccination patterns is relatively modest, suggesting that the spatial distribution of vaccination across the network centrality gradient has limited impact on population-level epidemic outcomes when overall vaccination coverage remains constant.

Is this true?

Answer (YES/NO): NO